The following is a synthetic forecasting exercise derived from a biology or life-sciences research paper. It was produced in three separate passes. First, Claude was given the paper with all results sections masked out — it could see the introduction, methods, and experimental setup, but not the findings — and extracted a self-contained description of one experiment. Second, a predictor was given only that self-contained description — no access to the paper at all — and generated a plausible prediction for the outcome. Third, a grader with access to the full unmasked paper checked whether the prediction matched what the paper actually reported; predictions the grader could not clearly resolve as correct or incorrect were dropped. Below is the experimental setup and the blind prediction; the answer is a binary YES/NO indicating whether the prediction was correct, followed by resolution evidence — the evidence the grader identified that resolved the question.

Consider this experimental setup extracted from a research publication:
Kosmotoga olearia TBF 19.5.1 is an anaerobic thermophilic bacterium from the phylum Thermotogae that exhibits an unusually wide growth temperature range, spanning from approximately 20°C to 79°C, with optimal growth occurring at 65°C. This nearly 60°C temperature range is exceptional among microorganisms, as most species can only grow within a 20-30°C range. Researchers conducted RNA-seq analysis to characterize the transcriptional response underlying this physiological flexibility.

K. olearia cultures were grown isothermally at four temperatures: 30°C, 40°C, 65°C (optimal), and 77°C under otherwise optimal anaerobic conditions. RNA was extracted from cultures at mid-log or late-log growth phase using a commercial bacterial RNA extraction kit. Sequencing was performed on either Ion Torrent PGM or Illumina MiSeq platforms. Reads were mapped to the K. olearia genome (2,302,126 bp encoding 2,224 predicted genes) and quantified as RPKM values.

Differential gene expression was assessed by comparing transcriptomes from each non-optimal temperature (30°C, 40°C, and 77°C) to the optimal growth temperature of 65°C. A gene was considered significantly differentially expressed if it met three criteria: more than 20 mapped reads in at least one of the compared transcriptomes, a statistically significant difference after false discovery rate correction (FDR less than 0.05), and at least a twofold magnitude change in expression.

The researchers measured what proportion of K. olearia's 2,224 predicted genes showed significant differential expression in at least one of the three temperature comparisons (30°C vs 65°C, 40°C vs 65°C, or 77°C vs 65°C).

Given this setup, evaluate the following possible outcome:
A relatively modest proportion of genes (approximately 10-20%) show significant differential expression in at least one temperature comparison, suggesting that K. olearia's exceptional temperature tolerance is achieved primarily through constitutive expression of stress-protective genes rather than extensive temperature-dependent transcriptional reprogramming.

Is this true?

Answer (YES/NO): NO